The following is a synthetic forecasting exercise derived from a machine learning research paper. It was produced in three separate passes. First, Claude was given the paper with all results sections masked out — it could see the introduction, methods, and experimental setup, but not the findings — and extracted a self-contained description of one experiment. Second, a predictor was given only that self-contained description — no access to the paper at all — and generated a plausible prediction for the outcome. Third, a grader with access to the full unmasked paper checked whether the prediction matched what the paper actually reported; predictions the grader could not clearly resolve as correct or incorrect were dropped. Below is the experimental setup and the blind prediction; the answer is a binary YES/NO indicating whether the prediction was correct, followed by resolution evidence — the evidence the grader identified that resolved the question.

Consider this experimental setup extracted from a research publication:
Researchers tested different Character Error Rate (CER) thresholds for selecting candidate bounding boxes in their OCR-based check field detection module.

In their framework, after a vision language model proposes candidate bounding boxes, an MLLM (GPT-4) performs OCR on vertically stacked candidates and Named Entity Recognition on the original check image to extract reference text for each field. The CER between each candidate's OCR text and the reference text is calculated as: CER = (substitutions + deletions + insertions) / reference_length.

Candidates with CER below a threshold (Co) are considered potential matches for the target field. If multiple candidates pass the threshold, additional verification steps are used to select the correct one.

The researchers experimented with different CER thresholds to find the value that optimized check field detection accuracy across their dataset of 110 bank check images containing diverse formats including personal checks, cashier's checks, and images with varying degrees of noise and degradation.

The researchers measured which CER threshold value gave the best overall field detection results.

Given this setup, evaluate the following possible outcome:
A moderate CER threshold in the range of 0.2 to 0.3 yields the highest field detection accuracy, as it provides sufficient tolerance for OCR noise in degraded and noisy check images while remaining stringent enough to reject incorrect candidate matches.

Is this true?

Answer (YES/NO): NO